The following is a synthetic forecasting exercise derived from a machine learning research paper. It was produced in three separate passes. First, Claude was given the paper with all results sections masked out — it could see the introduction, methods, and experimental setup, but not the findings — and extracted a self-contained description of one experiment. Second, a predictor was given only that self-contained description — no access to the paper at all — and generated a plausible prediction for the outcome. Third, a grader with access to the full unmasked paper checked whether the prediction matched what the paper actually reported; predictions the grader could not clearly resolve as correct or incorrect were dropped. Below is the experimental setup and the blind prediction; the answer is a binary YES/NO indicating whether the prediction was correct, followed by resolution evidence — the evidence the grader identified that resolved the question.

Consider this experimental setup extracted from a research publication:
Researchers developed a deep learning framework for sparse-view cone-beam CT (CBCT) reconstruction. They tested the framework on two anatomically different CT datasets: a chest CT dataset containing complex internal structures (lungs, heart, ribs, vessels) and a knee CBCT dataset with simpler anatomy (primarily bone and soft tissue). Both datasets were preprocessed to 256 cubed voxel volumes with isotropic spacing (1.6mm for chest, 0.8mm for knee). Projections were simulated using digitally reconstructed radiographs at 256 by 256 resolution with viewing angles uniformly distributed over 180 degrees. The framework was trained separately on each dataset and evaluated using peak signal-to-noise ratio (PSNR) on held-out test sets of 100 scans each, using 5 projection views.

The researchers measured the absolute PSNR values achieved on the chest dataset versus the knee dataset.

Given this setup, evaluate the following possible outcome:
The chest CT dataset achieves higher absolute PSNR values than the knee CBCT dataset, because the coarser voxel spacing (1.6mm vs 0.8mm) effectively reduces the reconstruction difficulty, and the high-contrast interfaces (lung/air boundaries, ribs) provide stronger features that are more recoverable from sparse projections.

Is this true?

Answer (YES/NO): NO